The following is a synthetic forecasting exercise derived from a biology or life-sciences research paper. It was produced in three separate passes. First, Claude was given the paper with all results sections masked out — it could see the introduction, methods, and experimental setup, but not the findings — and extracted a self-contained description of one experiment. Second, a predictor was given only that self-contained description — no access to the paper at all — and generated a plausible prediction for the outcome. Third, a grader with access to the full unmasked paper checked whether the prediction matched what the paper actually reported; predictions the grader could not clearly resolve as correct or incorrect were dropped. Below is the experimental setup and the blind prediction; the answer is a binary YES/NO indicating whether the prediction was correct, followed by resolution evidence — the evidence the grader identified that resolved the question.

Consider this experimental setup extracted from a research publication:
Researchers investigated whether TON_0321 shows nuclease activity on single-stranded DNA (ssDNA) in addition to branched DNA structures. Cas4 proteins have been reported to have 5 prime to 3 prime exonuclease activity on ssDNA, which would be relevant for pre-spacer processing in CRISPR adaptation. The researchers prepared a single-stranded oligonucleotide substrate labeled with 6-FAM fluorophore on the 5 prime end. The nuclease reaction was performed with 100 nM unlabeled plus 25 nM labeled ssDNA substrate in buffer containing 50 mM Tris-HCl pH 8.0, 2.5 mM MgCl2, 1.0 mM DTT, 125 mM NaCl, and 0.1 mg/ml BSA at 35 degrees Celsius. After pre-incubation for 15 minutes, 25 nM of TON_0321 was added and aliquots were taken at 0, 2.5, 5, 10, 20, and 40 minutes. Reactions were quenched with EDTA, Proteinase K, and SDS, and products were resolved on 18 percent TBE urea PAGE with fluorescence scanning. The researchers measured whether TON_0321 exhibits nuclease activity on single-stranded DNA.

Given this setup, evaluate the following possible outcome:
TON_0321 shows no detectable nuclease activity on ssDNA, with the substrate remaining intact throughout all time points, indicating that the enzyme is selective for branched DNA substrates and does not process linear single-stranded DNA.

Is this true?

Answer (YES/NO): NO